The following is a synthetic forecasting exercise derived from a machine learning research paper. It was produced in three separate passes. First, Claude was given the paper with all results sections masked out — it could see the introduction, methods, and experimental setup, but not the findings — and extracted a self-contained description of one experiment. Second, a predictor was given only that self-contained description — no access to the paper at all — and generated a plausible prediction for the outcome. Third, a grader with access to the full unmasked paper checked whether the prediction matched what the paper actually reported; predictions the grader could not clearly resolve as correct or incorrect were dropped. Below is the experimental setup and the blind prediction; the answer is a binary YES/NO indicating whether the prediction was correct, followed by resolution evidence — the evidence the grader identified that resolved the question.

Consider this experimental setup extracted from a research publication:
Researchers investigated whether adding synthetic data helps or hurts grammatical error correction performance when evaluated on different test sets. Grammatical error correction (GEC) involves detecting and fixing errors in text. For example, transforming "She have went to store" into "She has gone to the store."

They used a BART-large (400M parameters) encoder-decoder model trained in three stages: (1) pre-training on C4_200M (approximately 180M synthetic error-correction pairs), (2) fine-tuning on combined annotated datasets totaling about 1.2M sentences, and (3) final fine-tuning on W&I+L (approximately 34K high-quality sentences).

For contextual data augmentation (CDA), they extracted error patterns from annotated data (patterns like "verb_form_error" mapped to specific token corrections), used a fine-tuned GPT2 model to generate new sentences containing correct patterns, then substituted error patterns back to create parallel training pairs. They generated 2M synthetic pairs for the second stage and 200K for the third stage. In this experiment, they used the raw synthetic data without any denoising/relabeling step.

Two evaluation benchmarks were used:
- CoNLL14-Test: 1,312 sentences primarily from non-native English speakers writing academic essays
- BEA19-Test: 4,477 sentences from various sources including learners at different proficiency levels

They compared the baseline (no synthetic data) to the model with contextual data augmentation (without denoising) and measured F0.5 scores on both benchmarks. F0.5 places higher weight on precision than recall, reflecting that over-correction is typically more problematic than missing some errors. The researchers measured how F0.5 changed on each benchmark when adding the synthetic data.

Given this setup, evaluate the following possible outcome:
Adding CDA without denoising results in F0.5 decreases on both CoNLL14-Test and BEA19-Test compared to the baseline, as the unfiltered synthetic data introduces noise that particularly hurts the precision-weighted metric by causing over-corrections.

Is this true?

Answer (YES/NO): NO